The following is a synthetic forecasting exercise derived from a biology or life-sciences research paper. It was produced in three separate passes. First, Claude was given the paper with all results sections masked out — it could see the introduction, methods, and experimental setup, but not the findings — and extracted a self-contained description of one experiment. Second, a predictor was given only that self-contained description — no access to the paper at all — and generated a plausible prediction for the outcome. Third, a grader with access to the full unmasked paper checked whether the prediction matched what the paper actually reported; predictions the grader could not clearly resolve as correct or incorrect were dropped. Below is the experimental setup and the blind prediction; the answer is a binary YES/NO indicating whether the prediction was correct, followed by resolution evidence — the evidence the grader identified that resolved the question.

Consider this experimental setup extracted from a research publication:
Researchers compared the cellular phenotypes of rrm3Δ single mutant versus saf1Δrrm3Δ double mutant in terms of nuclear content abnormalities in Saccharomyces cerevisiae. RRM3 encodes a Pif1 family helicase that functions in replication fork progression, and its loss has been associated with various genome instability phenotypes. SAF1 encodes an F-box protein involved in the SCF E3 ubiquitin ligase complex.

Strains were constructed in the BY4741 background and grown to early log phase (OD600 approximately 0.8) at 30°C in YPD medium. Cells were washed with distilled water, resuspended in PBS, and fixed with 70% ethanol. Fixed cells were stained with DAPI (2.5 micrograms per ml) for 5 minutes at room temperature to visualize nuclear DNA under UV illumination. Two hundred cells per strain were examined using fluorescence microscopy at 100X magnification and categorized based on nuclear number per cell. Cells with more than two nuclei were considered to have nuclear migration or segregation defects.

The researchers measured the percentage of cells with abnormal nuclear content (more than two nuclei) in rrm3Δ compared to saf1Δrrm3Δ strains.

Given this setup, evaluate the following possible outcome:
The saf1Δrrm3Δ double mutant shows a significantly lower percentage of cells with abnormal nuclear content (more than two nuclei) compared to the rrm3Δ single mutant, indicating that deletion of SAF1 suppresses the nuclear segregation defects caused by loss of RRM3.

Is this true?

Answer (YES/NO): NO